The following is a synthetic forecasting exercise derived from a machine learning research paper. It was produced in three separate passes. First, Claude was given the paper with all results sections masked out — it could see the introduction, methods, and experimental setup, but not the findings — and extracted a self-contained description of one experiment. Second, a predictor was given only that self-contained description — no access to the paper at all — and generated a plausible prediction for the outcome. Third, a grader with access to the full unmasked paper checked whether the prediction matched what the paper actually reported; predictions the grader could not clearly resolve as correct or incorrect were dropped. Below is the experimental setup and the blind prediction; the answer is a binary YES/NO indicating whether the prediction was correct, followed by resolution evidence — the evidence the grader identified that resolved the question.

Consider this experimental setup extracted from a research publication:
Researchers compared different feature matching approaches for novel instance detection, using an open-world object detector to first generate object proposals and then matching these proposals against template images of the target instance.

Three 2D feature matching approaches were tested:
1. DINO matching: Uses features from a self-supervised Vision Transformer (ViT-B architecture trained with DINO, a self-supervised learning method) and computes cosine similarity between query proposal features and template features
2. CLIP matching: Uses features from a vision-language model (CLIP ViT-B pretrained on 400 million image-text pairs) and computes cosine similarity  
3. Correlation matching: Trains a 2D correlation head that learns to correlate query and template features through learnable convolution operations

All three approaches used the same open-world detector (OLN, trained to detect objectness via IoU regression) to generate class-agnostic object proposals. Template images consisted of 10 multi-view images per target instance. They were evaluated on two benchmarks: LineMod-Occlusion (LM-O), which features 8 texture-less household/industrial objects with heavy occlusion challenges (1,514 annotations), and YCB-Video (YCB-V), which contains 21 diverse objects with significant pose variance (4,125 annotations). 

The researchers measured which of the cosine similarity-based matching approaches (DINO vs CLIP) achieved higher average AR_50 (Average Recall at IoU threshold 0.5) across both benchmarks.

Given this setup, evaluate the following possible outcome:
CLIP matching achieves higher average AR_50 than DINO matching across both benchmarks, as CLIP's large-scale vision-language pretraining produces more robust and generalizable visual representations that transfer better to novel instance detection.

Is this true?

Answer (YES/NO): NO